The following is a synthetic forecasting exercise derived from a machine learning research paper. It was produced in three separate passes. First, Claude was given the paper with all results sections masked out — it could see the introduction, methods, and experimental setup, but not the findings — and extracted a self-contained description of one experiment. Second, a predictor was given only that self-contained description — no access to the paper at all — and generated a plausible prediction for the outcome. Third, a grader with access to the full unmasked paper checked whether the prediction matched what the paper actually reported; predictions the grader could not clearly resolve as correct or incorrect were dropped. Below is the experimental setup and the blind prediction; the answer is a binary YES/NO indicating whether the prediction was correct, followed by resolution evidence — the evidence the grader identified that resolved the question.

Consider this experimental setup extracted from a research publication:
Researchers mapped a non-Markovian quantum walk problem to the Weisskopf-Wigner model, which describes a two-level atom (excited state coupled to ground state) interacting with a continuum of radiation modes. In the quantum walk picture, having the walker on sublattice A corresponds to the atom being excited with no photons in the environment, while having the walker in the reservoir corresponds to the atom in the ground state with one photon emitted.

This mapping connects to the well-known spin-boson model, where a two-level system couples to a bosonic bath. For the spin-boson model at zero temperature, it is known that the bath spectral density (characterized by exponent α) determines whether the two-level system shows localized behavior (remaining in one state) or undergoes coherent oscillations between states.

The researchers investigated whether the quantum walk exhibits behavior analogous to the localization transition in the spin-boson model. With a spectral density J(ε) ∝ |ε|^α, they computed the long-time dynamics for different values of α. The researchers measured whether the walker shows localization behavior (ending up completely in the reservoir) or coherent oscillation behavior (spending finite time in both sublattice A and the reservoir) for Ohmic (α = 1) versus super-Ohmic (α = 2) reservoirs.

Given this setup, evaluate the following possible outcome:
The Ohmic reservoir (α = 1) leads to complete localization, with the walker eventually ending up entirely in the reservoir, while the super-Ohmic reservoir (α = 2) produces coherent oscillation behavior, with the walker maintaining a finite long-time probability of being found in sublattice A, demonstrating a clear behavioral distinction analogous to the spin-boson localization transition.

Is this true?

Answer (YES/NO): YES